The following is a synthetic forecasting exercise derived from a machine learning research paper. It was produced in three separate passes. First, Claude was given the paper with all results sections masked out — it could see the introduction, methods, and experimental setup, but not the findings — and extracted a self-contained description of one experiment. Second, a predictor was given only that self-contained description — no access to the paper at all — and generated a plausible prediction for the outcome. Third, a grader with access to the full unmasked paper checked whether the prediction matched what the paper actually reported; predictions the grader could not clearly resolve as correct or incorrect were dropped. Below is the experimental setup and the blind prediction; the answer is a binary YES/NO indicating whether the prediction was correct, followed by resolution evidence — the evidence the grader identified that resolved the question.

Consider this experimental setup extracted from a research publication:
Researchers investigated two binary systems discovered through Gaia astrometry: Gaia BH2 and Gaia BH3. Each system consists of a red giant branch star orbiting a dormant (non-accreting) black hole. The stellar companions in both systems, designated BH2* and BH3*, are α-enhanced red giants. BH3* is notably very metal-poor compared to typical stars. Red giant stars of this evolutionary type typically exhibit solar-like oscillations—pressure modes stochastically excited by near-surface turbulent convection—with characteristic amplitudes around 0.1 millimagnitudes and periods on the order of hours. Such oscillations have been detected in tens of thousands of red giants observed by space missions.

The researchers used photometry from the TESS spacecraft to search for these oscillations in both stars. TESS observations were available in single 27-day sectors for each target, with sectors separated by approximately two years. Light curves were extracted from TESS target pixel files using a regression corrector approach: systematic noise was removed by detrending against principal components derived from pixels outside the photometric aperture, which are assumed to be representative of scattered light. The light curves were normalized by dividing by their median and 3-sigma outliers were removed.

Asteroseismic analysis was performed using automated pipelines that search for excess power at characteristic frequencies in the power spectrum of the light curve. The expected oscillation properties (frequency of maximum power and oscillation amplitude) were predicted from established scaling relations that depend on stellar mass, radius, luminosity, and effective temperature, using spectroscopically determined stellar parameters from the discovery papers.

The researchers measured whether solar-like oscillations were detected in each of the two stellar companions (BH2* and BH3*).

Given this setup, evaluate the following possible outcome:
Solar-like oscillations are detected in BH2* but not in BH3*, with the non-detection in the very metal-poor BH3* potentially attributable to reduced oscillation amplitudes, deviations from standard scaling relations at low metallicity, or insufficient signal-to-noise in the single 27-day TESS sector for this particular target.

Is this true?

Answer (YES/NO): YES